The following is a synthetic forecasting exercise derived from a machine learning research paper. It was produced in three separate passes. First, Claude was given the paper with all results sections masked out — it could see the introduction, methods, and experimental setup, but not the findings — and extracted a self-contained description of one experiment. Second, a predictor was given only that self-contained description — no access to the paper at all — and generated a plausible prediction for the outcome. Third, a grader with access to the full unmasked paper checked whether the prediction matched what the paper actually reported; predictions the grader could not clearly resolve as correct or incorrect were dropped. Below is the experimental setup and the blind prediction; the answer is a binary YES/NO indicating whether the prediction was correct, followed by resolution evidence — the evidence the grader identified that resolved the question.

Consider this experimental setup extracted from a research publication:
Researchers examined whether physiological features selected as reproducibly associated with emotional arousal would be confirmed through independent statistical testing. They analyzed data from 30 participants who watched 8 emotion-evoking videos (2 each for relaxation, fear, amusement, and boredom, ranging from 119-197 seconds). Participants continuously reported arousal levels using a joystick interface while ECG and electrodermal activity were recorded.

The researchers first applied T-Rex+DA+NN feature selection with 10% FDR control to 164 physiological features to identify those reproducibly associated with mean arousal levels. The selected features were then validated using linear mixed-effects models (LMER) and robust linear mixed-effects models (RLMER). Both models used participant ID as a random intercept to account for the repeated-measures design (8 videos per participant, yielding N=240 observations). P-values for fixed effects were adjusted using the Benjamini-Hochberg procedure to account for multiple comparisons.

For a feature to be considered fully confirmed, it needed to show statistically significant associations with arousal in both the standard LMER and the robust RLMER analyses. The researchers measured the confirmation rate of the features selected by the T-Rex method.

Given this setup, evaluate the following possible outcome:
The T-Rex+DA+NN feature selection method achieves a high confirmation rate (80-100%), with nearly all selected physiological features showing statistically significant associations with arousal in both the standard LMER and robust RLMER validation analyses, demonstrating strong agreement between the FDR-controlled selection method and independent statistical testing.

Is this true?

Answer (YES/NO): YES